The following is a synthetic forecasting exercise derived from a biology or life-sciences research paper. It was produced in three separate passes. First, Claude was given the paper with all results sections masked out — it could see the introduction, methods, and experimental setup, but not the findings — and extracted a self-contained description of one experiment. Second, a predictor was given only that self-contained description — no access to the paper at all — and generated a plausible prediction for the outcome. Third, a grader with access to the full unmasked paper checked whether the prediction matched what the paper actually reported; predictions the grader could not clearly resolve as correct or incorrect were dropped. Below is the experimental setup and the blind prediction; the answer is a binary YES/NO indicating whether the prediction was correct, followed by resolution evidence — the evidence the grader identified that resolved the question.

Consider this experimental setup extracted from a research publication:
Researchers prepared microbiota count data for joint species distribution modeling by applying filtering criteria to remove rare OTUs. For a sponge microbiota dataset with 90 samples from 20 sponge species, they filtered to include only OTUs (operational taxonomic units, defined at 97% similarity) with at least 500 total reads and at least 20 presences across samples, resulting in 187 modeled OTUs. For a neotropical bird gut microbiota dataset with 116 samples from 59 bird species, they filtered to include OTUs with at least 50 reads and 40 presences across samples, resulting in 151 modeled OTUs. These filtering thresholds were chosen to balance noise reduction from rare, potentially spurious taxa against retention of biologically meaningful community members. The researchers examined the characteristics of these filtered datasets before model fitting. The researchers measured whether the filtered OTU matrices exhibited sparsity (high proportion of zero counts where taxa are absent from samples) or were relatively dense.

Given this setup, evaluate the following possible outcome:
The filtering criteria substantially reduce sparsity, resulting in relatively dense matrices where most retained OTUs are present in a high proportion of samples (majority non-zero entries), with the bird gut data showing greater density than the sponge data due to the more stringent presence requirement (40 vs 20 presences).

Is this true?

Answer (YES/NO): NO